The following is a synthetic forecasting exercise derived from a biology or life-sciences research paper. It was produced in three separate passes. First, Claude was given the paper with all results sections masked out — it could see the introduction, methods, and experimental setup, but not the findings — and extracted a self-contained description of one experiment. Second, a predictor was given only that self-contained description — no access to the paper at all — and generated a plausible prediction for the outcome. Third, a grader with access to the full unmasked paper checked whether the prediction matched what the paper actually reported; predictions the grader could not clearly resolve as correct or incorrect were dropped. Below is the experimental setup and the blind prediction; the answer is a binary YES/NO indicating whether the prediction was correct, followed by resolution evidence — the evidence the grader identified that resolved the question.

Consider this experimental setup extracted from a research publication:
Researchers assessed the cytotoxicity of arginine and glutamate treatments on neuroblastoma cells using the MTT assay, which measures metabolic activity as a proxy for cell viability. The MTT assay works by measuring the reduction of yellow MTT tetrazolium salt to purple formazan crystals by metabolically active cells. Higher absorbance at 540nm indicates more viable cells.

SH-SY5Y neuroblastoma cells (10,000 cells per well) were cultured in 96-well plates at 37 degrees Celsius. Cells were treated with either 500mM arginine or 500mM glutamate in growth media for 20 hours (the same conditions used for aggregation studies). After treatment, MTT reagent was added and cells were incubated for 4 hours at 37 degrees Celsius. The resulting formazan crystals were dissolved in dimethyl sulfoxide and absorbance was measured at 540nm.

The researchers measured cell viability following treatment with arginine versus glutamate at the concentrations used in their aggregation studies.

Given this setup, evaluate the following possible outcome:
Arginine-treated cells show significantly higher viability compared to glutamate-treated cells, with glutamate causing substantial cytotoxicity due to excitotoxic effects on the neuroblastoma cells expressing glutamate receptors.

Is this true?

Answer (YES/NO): YES